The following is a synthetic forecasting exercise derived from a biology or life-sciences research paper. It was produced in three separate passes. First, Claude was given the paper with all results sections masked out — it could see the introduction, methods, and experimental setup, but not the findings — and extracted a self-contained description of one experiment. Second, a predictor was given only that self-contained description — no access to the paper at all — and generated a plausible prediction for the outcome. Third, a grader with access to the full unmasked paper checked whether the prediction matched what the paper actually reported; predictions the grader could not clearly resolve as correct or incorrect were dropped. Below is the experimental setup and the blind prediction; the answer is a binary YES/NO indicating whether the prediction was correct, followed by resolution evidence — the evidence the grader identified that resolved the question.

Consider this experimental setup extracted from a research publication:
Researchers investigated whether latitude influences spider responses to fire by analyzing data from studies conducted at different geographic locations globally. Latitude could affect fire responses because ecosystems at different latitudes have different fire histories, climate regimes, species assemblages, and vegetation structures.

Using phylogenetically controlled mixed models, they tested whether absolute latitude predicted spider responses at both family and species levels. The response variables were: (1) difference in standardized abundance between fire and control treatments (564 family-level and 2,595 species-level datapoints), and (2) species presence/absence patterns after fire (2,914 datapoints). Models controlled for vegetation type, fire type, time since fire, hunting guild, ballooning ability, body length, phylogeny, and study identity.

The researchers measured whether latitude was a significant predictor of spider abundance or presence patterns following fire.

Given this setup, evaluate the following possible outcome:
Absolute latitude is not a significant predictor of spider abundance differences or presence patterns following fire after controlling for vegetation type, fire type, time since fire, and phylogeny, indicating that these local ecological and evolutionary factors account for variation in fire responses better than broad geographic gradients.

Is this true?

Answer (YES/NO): YES